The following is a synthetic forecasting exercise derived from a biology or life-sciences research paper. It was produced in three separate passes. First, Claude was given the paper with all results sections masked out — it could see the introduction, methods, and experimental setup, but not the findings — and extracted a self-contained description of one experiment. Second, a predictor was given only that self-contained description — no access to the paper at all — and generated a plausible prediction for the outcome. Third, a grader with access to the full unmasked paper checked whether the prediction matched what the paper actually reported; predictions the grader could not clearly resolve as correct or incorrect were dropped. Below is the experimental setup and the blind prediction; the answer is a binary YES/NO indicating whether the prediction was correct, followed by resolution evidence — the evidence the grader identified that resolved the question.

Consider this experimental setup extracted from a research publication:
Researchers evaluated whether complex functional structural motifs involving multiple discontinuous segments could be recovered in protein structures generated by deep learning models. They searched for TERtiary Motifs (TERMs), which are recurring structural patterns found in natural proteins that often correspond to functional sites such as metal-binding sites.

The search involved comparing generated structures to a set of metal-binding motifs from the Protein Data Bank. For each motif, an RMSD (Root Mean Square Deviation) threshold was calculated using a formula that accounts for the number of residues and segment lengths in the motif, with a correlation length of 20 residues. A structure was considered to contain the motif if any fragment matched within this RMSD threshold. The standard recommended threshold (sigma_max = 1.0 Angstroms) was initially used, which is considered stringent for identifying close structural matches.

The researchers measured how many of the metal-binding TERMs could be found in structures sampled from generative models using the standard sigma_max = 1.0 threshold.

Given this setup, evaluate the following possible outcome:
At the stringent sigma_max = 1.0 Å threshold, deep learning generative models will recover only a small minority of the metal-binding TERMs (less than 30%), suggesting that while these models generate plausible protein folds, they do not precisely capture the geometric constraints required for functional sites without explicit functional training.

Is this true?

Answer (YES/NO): YES